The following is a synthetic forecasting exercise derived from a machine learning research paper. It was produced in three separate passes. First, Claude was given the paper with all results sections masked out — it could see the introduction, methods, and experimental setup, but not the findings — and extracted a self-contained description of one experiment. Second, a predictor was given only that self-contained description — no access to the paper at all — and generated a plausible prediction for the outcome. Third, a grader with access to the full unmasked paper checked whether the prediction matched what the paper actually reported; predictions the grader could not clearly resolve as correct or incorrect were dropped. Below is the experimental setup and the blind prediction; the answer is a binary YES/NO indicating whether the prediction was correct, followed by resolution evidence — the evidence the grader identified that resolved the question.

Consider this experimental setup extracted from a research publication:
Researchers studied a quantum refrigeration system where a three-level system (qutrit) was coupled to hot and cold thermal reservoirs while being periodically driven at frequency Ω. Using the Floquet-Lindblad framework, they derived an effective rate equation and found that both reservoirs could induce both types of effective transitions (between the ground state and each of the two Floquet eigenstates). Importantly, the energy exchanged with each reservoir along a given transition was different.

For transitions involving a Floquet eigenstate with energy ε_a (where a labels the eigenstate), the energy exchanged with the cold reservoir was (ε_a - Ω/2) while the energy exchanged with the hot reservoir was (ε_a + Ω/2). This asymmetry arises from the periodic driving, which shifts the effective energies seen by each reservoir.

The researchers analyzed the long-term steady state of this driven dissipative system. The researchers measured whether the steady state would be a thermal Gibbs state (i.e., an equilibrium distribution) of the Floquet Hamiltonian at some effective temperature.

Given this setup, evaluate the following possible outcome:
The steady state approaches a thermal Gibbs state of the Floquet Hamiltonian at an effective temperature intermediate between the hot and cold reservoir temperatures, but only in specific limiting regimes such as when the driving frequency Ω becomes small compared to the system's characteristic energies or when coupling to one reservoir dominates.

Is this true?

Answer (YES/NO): NO